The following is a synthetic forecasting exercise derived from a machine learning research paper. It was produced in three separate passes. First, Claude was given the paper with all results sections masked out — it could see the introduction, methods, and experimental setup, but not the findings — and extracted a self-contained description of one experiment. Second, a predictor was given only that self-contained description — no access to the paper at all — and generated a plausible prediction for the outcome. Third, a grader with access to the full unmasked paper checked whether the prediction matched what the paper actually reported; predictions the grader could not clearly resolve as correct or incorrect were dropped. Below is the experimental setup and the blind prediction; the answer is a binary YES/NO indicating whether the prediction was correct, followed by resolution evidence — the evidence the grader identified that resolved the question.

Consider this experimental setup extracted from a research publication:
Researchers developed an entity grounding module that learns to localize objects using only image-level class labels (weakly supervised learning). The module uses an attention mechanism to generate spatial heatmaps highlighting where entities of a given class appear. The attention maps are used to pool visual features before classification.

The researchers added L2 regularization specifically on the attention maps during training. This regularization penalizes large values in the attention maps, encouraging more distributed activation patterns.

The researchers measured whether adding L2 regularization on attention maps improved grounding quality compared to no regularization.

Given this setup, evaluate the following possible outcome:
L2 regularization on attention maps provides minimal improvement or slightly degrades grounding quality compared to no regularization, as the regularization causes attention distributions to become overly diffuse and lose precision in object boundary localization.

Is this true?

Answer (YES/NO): NO